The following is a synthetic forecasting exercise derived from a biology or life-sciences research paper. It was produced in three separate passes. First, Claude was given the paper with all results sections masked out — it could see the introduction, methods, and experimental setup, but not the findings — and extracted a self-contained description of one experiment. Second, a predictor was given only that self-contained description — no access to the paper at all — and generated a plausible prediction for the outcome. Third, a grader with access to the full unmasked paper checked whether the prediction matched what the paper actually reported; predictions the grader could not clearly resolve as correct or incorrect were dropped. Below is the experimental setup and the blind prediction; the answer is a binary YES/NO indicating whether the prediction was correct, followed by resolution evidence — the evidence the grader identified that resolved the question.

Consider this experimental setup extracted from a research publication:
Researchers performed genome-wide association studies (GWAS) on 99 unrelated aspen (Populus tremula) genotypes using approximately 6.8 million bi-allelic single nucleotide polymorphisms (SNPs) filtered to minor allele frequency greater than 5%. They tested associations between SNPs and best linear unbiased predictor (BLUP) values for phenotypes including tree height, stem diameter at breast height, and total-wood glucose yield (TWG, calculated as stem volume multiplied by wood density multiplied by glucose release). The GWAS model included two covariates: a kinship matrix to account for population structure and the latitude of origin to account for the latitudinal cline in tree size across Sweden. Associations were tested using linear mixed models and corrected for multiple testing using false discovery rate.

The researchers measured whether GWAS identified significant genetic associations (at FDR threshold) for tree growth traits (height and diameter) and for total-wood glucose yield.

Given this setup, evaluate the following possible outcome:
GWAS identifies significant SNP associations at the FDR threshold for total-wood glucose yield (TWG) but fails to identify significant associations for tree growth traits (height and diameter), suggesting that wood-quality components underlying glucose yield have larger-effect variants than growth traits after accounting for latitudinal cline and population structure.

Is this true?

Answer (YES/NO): NO